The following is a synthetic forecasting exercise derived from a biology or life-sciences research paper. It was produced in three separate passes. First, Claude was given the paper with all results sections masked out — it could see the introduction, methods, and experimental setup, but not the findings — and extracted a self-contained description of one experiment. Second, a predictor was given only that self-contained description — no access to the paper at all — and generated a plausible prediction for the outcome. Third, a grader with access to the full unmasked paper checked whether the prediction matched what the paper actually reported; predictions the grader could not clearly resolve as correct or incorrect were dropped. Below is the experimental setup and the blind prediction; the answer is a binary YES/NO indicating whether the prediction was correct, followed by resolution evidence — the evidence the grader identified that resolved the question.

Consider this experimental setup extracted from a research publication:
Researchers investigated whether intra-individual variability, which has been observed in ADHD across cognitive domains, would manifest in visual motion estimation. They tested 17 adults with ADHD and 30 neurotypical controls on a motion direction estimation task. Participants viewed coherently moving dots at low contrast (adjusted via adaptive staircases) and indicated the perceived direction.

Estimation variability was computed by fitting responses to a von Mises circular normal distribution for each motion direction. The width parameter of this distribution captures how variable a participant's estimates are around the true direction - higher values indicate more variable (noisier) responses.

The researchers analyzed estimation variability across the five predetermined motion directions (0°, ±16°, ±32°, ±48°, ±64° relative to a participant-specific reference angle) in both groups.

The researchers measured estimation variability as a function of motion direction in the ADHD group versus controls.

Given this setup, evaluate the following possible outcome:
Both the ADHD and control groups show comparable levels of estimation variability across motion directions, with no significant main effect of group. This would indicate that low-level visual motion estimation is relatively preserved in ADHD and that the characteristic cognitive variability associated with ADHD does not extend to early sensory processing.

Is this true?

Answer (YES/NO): YES